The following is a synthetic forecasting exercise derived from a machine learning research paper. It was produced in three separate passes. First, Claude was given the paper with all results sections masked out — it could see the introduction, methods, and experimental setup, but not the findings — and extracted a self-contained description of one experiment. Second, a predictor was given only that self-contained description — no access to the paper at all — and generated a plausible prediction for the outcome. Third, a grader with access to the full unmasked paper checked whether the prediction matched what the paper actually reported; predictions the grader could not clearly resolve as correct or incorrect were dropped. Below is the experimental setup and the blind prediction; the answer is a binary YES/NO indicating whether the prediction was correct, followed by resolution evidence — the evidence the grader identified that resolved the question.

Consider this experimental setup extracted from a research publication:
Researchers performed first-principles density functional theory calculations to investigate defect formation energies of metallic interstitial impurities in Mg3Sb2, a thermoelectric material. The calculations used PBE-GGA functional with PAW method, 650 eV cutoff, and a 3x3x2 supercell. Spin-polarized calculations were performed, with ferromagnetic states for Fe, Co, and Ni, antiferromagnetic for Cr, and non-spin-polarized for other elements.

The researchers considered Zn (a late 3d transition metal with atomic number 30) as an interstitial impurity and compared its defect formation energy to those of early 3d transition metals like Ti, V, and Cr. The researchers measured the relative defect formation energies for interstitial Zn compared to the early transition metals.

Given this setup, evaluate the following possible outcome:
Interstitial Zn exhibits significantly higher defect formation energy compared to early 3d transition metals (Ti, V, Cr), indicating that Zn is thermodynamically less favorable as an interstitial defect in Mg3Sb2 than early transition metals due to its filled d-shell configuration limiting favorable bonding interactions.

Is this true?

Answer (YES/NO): NO